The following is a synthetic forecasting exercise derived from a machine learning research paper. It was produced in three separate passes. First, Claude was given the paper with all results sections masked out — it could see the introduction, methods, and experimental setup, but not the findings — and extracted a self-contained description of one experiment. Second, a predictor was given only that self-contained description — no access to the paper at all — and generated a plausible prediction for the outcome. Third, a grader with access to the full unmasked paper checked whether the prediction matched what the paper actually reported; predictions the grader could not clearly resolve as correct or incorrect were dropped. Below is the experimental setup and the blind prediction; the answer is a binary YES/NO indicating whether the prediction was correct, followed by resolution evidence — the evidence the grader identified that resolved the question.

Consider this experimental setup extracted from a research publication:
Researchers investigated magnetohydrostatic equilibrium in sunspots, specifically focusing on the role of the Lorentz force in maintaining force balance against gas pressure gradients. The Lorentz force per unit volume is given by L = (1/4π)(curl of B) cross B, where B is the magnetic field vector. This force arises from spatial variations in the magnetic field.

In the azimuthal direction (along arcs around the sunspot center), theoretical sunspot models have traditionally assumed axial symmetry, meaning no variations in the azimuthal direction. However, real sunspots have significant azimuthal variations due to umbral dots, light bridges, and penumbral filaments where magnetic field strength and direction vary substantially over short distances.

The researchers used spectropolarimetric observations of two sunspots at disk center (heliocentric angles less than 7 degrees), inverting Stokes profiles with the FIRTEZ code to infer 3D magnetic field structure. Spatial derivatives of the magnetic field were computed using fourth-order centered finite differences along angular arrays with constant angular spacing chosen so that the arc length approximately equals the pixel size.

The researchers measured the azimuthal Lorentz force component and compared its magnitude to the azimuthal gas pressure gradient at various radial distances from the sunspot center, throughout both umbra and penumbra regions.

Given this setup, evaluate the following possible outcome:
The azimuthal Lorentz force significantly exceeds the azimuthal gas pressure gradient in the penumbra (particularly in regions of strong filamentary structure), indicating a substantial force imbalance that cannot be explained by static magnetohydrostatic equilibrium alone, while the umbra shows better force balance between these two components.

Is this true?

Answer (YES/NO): NO